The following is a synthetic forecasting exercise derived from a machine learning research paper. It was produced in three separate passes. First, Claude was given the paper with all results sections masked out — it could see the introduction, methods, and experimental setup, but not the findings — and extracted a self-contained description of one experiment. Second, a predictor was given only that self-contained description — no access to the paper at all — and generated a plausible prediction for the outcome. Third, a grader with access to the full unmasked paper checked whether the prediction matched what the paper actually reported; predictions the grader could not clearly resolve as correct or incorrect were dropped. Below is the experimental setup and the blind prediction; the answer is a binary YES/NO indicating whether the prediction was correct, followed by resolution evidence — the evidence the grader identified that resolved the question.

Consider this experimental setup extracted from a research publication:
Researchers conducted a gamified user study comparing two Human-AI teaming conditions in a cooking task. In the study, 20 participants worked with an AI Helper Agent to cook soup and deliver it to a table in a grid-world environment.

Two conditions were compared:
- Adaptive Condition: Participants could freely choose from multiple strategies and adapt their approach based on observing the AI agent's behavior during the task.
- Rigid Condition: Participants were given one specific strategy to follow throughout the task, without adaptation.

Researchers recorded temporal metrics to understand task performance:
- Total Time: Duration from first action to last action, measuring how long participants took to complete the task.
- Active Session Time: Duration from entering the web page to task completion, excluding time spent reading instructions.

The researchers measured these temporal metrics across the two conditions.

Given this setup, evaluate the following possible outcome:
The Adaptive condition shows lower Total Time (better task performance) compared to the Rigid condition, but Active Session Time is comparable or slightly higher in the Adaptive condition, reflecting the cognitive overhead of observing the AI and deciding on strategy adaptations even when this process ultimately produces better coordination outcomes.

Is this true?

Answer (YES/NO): NO